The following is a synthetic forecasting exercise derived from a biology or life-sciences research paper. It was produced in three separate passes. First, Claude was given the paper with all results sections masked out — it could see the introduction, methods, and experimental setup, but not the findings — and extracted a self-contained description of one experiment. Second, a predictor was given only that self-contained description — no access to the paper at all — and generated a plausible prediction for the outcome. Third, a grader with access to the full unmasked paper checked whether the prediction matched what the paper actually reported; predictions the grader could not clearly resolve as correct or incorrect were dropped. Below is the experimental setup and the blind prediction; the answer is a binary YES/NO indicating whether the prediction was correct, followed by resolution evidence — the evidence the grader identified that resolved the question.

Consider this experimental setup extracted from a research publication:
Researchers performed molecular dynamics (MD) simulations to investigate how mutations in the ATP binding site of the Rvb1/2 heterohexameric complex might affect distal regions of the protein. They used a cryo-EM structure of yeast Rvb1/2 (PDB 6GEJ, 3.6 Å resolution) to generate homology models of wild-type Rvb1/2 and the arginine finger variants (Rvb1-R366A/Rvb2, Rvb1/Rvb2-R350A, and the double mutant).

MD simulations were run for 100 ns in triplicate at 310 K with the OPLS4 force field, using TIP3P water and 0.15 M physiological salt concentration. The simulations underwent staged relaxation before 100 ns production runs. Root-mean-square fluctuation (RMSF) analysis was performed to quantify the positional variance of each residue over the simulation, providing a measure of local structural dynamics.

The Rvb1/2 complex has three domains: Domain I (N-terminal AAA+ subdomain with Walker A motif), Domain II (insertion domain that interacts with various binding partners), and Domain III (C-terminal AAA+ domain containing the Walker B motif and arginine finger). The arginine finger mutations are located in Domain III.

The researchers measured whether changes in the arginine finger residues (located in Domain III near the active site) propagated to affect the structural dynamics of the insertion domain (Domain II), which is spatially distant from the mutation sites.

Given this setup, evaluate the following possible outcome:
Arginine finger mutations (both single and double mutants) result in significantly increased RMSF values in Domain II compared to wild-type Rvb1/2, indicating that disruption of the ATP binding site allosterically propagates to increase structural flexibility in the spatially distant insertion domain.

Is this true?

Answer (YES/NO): NO